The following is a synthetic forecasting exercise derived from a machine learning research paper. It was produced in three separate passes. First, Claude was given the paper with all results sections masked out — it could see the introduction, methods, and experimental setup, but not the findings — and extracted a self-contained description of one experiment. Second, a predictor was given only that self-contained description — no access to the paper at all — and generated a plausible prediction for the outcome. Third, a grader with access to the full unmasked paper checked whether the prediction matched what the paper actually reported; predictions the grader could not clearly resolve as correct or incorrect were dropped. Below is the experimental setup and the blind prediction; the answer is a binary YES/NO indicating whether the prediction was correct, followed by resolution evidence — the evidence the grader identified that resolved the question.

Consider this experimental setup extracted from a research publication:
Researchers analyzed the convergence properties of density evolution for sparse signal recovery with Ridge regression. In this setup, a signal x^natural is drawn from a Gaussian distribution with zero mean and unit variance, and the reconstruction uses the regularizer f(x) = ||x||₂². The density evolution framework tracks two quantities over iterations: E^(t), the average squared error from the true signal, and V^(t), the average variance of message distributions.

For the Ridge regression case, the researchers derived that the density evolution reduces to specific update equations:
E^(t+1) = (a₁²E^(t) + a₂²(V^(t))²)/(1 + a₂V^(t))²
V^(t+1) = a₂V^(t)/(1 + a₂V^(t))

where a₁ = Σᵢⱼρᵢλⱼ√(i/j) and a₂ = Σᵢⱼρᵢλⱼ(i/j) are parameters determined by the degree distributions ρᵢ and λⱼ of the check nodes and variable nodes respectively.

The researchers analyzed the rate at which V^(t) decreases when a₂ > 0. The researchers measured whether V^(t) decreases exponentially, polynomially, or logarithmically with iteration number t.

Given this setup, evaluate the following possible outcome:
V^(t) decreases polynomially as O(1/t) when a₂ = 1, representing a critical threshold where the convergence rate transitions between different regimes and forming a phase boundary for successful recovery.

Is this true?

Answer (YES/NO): NO